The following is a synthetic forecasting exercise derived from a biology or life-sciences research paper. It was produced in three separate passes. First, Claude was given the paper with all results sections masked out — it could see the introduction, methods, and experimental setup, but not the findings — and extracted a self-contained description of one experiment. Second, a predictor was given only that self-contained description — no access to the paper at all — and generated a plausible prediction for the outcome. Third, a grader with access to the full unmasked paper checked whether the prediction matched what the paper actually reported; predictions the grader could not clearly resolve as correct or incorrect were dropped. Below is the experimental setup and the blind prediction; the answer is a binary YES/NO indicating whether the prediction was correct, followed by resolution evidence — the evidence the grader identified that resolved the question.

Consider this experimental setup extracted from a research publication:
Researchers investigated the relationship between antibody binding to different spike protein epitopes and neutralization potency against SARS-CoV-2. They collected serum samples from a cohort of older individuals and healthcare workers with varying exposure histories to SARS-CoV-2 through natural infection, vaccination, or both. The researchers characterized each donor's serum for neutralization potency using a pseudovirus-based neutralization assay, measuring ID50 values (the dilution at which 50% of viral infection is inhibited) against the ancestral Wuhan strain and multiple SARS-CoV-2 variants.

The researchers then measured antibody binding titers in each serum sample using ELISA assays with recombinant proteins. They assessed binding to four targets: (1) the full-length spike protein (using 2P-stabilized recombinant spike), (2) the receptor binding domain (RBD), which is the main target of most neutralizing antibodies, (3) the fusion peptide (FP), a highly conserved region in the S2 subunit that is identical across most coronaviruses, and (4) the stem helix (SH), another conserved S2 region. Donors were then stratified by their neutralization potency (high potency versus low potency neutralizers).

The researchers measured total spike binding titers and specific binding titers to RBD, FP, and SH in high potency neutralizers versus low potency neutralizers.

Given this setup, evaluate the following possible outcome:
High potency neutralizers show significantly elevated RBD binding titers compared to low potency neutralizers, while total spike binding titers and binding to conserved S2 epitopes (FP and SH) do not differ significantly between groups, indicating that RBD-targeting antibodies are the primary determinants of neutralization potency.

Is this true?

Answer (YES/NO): NO